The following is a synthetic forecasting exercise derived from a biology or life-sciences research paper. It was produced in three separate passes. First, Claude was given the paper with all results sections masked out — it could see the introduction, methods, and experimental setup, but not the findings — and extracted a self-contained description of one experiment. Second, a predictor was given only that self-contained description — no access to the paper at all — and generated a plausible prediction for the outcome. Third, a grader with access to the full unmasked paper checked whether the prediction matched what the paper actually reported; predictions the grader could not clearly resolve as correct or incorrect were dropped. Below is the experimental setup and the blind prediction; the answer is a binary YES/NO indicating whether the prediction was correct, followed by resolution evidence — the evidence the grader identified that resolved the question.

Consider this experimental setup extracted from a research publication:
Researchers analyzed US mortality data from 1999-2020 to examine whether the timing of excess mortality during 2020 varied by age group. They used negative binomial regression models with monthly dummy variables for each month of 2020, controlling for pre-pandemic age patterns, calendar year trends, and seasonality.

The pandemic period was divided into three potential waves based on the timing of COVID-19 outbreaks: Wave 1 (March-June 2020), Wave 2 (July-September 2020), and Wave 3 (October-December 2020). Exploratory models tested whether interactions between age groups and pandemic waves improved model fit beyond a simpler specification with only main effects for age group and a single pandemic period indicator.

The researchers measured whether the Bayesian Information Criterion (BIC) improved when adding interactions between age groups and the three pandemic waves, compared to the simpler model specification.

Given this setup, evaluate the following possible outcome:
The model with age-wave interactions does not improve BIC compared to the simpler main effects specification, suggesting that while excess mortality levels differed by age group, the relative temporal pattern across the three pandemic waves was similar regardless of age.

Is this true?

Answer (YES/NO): YES